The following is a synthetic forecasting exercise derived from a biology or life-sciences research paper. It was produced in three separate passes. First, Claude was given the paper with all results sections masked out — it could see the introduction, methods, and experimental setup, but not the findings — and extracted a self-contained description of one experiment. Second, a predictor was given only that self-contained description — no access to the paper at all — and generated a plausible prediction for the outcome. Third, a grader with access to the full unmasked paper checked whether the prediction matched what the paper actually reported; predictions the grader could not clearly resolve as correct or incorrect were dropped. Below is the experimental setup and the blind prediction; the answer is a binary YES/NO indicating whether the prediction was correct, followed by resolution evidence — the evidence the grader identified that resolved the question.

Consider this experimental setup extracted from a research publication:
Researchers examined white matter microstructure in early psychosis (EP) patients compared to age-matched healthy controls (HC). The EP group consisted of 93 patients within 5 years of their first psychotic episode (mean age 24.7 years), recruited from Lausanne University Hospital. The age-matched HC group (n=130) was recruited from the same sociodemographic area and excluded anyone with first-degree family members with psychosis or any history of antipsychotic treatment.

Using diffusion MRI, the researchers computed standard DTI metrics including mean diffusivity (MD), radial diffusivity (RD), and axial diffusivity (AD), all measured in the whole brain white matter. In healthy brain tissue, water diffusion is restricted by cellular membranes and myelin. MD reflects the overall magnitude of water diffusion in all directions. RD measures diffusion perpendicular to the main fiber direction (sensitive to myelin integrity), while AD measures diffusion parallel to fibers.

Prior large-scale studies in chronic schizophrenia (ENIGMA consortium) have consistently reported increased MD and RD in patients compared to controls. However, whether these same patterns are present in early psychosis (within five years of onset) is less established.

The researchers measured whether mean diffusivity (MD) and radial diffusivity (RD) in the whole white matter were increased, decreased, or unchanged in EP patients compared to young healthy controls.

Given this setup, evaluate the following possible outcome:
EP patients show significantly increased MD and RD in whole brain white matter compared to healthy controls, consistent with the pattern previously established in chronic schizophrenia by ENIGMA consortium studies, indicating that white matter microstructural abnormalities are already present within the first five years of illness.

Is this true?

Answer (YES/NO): YES